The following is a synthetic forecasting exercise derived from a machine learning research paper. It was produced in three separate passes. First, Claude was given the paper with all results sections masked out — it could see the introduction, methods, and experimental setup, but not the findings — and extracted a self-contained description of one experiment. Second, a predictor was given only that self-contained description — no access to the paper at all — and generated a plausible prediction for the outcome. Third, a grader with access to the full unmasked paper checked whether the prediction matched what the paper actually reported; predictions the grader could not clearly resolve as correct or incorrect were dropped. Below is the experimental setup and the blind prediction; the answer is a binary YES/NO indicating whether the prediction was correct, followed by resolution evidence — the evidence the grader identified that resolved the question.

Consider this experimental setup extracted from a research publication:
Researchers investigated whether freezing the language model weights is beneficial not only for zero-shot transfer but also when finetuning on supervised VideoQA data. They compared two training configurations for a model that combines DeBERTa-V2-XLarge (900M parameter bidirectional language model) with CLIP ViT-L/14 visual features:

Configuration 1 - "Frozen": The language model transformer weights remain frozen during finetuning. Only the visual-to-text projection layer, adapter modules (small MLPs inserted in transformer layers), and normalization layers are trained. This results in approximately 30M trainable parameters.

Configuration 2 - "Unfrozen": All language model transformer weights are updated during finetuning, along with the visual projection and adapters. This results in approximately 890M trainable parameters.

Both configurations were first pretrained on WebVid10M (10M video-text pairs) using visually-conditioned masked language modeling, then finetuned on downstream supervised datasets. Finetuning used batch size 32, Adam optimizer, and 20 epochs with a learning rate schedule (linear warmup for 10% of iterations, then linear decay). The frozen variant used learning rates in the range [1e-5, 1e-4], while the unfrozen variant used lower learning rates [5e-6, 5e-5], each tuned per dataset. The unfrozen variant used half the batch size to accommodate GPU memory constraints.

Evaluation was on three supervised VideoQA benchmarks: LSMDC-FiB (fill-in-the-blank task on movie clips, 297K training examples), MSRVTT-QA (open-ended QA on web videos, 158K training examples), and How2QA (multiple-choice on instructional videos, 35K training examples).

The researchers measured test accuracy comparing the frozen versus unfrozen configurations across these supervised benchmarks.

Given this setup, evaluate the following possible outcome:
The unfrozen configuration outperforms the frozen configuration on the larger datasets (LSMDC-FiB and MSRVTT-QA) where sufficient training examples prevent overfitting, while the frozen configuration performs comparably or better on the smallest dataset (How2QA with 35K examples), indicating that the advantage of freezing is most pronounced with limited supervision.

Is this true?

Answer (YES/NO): NO